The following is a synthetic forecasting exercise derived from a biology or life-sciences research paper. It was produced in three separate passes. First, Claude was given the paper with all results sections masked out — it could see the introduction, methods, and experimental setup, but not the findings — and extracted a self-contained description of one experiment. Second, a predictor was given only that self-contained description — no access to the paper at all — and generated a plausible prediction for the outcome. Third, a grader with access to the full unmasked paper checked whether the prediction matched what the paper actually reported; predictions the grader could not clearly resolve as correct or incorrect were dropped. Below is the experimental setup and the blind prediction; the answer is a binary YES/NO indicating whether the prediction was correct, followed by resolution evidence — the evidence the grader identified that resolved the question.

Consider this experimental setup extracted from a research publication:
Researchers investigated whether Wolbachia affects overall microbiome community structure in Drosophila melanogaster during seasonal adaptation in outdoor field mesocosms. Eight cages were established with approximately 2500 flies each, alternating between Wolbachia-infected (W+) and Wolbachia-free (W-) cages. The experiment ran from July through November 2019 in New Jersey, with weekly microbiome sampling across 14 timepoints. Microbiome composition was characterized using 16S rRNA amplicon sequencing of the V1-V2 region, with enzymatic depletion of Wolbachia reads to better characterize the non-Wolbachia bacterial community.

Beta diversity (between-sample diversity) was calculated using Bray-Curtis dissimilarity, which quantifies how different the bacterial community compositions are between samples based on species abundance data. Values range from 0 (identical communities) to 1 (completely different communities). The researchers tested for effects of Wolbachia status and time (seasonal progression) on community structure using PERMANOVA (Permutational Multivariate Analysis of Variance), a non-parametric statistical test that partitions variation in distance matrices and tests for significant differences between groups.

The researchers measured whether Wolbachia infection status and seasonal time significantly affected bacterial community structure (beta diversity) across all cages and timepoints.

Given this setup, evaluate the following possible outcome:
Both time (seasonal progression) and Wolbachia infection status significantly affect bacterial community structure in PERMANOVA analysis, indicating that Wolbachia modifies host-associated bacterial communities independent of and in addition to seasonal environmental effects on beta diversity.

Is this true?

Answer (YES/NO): YES